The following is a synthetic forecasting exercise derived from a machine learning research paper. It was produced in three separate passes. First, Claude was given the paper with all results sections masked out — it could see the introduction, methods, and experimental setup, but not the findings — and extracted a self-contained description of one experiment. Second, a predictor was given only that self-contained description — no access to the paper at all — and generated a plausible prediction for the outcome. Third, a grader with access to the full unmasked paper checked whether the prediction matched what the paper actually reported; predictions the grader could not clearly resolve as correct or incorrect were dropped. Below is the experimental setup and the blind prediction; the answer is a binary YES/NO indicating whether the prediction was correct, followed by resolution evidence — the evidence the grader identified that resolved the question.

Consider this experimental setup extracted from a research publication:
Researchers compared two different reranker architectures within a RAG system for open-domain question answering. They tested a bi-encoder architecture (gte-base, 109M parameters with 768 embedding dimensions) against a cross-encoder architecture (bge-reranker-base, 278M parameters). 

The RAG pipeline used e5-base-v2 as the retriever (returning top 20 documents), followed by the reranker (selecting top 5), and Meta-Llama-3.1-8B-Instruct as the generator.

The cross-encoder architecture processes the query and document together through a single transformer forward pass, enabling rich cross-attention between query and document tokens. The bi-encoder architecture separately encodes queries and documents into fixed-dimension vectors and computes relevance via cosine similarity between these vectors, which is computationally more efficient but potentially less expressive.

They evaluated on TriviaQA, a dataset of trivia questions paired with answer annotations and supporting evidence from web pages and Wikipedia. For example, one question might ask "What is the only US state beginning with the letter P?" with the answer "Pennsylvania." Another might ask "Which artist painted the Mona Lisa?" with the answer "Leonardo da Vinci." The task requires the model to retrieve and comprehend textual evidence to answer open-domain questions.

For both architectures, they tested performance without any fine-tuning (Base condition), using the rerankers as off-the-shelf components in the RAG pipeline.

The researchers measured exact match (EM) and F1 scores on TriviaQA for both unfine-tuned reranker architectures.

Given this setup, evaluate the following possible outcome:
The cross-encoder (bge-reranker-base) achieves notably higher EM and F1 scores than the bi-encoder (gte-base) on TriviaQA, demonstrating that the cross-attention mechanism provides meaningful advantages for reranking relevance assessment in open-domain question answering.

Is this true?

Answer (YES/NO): YES